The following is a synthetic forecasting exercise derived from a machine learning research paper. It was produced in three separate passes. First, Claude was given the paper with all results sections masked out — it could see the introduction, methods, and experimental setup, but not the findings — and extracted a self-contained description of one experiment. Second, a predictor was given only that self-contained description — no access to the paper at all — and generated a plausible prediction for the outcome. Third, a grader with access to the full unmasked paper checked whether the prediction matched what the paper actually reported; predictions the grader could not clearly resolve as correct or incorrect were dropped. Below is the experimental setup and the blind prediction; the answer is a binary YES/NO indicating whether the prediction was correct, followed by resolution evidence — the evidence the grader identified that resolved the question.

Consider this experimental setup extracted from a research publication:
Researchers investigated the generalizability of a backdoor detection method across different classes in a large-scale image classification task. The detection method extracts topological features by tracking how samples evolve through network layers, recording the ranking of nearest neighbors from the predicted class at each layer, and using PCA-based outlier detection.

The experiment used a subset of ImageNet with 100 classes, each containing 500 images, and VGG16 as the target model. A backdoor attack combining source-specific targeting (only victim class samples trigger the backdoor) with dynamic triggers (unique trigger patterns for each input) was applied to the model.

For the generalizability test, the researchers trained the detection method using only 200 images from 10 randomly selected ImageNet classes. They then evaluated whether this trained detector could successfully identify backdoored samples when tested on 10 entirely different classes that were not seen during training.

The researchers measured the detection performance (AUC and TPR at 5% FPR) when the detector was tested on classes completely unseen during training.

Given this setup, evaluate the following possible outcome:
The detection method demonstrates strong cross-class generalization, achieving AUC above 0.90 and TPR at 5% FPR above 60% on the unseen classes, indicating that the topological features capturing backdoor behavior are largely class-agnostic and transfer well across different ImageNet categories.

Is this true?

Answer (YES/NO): YES